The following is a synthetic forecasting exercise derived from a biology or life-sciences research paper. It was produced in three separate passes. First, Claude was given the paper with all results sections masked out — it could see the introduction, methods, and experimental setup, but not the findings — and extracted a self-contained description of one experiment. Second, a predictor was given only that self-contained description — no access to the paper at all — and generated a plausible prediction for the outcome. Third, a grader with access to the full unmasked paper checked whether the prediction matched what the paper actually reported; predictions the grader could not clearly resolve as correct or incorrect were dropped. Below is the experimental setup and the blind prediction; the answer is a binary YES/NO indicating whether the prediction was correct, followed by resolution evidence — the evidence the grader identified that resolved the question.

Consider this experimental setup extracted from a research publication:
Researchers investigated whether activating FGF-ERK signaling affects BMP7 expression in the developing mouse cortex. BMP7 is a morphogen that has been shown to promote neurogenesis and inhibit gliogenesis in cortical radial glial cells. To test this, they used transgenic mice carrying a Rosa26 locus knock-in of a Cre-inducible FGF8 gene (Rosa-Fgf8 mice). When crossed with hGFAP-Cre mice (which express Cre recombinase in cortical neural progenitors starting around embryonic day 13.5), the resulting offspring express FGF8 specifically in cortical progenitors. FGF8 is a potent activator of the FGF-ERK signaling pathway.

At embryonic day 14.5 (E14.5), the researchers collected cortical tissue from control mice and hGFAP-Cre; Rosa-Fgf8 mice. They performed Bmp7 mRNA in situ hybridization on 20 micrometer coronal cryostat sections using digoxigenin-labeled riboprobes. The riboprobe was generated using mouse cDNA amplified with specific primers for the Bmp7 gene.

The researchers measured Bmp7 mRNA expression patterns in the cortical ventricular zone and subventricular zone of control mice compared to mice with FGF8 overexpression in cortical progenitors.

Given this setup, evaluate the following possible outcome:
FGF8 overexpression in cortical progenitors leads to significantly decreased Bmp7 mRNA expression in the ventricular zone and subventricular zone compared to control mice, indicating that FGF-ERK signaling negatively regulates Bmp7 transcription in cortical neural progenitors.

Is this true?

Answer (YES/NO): NO